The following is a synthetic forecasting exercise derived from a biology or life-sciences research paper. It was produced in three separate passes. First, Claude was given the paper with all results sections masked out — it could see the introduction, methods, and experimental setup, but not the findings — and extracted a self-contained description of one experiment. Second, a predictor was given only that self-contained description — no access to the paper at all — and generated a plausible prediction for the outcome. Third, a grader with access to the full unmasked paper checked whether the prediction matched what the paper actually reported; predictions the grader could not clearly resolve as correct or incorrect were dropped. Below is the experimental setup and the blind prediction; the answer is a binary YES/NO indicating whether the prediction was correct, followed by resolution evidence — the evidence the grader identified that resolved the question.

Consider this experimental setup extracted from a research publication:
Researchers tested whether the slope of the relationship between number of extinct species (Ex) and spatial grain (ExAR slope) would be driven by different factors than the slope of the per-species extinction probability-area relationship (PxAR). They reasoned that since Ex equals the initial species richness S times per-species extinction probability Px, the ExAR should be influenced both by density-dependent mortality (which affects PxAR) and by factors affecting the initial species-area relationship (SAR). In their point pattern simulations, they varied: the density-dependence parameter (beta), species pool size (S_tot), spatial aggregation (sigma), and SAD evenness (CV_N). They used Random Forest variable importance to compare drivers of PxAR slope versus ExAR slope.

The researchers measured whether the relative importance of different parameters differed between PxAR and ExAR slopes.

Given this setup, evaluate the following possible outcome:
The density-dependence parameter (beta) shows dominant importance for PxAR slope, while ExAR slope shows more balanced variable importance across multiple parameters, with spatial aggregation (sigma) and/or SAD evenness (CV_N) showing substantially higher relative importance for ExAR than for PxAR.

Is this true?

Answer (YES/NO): YES